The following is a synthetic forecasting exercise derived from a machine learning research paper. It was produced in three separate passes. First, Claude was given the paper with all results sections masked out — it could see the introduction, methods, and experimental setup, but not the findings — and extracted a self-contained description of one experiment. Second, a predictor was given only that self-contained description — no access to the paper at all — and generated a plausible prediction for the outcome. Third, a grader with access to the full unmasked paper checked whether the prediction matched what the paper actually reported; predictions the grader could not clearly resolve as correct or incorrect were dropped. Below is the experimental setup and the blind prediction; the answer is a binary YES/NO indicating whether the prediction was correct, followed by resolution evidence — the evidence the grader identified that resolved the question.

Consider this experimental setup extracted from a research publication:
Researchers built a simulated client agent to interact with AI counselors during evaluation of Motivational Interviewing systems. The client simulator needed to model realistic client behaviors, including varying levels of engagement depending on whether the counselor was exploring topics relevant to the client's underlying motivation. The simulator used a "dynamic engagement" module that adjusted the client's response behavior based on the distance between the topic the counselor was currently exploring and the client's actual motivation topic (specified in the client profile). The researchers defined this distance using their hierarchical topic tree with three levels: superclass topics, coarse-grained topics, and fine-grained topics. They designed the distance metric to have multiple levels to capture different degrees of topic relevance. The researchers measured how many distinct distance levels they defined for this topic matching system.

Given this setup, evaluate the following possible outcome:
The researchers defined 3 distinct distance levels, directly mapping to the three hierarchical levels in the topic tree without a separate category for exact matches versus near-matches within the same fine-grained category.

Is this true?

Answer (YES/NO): NO